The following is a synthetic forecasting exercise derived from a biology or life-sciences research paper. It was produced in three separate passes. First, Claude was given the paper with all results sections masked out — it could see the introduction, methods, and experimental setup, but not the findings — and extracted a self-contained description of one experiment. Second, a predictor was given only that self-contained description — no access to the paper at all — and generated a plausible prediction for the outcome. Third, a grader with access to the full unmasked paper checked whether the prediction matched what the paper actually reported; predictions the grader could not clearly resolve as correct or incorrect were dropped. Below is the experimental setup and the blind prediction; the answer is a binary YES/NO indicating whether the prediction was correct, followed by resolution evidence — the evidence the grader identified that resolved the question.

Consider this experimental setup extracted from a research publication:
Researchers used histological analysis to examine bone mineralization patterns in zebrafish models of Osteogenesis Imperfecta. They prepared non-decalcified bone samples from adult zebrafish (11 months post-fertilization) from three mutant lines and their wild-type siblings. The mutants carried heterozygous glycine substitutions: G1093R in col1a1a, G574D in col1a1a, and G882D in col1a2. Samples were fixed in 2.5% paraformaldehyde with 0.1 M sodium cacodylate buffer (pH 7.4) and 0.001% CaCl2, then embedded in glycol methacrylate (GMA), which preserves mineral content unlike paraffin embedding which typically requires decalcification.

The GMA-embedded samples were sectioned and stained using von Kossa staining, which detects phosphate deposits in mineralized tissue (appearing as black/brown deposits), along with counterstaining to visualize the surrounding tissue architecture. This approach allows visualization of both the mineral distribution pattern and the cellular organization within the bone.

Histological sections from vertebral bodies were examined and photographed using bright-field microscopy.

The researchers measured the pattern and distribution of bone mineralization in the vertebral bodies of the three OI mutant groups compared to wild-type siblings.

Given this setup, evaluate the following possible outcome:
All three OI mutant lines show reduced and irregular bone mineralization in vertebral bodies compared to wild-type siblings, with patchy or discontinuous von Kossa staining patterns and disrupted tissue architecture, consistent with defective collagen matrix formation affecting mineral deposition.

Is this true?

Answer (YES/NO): NO